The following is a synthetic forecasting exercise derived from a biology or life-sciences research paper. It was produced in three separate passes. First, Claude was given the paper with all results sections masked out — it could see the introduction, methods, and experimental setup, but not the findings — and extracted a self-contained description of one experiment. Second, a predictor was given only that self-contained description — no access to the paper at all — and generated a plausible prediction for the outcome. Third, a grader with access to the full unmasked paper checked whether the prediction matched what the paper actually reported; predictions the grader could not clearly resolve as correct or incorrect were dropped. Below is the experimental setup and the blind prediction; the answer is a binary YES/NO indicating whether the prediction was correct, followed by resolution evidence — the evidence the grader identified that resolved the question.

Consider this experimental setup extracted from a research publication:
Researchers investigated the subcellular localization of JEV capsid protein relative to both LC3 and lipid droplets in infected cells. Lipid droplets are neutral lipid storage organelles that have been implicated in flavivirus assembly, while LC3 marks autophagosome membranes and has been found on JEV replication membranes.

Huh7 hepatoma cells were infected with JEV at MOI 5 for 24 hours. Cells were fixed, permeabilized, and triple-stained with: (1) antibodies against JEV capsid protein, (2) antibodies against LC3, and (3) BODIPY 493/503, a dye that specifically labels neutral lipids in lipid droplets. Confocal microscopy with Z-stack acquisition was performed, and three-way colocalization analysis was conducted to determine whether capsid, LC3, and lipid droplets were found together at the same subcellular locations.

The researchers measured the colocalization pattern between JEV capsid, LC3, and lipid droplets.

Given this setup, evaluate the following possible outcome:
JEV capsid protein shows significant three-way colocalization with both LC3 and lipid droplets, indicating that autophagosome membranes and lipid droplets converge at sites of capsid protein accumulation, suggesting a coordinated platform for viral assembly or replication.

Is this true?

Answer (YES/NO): NO